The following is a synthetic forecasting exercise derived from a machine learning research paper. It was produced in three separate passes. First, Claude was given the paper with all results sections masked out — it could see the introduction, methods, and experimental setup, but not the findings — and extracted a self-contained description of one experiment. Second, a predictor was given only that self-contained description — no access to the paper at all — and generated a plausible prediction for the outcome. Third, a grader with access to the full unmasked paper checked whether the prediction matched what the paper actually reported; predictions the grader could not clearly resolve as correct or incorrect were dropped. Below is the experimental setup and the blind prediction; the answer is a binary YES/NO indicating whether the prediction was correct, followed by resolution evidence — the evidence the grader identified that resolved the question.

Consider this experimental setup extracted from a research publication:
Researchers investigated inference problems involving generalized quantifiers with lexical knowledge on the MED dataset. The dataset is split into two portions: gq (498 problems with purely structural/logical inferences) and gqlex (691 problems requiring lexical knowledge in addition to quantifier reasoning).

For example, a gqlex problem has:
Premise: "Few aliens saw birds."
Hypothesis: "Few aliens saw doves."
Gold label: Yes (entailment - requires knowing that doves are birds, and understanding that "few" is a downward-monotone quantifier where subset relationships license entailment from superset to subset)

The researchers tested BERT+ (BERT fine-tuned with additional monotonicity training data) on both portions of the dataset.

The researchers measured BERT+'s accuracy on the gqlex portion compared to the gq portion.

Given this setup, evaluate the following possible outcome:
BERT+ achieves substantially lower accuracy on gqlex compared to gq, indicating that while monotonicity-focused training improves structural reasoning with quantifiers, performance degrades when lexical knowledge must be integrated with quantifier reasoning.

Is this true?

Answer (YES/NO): NO